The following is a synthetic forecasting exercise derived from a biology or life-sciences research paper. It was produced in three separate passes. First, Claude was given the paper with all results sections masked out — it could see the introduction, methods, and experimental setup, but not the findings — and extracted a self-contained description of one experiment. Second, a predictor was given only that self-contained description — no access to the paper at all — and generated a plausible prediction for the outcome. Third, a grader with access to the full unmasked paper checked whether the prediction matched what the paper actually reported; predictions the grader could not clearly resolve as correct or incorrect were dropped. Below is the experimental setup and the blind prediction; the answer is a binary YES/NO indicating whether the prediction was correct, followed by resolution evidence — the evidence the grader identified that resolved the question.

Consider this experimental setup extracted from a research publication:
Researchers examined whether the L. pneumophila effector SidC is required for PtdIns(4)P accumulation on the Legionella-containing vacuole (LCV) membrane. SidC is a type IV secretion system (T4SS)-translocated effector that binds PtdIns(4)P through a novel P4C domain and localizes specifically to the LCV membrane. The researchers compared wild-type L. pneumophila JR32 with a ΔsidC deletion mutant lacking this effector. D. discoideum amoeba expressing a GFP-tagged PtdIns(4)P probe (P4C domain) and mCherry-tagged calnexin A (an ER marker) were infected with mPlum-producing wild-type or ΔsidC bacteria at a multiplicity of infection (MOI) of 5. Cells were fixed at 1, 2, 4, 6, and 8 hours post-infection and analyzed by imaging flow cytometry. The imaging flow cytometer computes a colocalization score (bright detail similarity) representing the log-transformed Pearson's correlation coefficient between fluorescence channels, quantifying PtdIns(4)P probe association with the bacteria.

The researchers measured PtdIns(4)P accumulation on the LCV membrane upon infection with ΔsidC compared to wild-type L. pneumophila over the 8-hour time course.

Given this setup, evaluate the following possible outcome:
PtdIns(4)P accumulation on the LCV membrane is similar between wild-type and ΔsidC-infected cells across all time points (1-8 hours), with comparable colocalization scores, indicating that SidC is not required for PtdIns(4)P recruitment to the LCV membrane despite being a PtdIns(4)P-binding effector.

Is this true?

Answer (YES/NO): NO